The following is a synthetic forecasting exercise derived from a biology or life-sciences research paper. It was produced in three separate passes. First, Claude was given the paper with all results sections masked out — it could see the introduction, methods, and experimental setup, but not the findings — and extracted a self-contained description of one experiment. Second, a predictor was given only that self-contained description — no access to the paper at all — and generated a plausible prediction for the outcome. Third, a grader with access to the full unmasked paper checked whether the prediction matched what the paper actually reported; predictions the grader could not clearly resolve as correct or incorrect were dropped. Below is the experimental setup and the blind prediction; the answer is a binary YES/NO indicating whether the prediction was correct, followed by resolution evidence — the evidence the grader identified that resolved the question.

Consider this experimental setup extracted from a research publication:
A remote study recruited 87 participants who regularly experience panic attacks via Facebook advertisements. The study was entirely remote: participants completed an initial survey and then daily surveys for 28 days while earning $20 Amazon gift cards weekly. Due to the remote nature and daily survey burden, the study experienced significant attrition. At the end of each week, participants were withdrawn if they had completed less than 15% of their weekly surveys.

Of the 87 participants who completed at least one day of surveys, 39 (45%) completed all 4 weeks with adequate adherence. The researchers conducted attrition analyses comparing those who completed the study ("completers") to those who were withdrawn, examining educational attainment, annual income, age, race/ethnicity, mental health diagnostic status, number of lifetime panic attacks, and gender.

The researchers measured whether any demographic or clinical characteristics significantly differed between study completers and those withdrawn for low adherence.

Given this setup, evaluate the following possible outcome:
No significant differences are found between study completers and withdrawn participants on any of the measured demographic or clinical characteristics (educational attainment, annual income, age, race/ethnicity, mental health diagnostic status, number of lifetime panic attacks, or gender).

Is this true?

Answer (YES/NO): NO